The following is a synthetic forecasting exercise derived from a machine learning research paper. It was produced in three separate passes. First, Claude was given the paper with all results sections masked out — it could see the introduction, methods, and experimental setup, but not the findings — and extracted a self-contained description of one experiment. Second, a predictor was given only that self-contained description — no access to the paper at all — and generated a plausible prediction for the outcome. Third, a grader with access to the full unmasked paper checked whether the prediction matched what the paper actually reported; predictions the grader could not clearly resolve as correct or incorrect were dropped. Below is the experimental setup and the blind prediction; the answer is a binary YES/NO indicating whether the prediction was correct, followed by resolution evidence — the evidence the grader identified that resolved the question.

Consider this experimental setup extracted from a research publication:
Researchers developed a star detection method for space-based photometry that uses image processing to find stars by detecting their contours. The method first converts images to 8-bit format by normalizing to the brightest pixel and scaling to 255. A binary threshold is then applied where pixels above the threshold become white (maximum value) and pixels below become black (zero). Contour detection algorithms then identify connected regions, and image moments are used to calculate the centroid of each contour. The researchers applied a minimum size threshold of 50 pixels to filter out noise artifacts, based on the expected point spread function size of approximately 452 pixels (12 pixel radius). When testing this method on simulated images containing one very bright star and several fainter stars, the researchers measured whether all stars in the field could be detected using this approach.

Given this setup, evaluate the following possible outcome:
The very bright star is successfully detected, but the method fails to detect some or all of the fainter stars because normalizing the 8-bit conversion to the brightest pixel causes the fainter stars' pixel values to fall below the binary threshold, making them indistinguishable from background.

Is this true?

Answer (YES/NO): YES